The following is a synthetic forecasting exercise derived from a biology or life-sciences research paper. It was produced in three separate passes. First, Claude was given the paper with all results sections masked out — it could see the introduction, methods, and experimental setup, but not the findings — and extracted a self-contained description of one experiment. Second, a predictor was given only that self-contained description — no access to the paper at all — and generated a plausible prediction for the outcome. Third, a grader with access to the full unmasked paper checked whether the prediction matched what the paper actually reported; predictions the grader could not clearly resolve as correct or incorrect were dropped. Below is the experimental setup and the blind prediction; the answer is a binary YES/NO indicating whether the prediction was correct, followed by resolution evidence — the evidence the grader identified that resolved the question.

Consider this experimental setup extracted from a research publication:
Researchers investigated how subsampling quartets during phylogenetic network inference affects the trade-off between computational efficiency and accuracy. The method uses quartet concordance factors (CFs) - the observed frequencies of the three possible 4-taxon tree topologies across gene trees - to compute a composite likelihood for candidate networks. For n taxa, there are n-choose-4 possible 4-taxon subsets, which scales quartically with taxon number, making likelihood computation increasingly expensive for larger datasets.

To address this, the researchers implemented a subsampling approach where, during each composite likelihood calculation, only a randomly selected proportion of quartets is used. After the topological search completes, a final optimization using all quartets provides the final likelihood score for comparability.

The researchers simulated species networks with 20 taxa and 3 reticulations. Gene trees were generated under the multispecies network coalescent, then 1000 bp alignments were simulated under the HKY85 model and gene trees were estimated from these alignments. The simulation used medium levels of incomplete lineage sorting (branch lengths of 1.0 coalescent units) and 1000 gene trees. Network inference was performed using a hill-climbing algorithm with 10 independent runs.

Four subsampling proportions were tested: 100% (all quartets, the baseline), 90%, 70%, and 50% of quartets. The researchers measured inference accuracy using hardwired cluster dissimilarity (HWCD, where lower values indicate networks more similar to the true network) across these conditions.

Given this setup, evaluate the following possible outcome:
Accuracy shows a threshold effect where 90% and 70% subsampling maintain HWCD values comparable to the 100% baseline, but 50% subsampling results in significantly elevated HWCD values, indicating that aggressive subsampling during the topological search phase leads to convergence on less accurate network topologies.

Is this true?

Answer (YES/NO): NO